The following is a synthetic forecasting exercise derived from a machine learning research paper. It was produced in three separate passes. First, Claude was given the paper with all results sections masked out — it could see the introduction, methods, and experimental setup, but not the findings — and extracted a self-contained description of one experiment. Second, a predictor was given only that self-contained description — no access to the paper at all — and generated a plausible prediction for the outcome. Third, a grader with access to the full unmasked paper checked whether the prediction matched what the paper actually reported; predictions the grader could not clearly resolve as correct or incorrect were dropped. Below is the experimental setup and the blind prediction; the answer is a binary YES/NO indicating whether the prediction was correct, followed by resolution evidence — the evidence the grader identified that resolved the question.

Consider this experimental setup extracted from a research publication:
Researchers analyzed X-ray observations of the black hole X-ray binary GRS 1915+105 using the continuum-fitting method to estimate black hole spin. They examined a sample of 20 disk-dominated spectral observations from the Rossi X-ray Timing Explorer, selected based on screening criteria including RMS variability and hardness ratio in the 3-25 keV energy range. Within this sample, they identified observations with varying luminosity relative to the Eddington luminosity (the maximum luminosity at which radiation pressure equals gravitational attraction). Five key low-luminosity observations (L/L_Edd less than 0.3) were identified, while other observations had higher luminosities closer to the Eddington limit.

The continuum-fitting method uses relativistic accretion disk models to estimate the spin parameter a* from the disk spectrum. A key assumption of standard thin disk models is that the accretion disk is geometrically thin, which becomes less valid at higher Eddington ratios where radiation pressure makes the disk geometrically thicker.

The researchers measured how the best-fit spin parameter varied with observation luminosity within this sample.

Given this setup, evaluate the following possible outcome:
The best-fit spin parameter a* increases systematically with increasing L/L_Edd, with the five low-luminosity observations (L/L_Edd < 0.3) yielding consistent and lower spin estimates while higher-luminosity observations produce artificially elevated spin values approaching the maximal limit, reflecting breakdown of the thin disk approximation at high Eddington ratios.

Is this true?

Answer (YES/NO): NO